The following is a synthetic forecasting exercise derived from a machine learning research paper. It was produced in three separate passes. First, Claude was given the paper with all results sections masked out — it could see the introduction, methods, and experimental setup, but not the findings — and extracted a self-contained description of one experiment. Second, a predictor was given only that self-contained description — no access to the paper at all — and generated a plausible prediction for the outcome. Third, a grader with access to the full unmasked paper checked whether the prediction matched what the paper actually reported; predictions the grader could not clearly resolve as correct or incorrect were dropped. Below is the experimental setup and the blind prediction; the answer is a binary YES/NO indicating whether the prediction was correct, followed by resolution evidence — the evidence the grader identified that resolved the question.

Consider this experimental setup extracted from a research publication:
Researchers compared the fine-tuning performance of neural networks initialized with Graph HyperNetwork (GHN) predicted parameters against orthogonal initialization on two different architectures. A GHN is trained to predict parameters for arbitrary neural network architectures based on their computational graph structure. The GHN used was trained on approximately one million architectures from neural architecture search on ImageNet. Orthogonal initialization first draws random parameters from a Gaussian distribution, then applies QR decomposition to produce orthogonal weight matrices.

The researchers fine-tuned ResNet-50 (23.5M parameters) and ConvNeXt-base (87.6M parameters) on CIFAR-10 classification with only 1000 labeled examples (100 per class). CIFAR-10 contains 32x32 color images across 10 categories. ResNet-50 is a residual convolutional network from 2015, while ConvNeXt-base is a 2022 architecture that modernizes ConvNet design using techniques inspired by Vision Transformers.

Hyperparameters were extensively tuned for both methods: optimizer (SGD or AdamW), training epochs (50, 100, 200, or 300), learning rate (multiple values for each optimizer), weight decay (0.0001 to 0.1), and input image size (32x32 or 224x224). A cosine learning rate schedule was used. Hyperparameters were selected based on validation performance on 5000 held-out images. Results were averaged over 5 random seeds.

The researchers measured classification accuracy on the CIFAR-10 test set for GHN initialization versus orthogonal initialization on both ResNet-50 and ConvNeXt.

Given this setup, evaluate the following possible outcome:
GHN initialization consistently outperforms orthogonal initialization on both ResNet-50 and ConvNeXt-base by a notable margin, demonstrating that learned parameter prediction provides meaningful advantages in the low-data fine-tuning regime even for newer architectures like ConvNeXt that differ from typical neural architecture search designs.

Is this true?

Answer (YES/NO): NO